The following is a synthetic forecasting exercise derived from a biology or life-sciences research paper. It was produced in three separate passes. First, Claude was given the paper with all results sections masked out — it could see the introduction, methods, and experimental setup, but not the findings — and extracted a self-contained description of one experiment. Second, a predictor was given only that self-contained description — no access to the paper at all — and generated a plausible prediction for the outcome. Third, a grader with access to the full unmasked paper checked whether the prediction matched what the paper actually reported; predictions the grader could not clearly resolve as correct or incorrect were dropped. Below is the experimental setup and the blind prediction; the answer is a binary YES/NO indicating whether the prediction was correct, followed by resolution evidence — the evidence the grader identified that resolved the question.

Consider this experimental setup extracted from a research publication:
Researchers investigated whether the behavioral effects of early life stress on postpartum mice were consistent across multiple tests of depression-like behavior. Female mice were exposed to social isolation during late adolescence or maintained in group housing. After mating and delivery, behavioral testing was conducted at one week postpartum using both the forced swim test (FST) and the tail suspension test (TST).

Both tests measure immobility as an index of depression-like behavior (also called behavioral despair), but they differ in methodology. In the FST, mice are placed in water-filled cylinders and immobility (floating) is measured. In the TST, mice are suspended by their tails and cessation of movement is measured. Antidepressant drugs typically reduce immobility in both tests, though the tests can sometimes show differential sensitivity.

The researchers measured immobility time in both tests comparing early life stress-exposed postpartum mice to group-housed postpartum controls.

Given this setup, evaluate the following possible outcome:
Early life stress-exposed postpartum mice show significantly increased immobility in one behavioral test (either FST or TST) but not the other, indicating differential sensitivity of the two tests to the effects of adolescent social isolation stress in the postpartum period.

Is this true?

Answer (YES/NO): NO